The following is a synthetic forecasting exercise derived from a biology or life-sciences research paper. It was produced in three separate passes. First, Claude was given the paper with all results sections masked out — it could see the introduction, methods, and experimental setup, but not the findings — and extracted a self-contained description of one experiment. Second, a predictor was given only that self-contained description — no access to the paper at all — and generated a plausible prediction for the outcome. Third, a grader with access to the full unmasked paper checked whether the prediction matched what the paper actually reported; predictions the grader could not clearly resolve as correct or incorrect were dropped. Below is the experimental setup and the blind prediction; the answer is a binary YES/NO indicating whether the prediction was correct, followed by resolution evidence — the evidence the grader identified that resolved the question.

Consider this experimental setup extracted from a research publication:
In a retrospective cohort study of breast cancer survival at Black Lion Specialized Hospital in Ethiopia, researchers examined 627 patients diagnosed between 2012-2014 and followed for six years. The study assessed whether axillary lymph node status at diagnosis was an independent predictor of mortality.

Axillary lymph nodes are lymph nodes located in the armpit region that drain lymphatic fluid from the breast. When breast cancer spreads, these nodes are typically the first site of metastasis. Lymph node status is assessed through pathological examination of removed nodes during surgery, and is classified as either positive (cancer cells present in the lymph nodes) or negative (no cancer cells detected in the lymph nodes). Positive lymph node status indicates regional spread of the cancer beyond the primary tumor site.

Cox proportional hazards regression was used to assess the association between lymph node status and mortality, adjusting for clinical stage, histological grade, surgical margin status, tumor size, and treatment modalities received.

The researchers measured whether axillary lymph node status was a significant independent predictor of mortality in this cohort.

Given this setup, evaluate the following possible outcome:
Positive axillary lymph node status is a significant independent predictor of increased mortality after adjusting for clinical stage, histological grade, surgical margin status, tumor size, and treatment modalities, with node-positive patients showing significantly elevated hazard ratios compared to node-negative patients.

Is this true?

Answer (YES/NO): YES